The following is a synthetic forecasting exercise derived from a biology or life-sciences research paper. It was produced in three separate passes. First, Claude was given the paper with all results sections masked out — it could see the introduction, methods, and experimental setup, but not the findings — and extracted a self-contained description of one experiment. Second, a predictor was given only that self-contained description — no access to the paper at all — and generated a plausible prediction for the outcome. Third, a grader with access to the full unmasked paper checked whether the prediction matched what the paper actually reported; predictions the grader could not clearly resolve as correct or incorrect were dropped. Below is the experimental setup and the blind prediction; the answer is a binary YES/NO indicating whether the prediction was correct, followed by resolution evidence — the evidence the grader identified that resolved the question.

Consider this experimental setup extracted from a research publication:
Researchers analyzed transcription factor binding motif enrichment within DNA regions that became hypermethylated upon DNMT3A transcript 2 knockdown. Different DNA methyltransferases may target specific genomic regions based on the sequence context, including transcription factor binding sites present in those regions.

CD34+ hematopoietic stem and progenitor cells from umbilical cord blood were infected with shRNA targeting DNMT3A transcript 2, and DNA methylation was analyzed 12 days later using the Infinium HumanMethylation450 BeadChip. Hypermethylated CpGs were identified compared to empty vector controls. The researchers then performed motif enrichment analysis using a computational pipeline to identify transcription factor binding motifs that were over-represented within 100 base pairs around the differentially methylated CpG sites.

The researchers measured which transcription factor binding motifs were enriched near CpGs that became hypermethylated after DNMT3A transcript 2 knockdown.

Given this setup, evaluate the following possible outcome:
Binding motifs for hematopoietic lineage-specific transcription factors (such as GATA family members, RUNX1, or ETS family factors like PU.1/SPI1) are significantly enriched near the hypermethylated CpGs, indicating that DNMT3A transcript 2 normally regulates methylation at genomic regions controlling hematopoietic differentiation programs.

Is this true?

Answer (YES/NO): YES